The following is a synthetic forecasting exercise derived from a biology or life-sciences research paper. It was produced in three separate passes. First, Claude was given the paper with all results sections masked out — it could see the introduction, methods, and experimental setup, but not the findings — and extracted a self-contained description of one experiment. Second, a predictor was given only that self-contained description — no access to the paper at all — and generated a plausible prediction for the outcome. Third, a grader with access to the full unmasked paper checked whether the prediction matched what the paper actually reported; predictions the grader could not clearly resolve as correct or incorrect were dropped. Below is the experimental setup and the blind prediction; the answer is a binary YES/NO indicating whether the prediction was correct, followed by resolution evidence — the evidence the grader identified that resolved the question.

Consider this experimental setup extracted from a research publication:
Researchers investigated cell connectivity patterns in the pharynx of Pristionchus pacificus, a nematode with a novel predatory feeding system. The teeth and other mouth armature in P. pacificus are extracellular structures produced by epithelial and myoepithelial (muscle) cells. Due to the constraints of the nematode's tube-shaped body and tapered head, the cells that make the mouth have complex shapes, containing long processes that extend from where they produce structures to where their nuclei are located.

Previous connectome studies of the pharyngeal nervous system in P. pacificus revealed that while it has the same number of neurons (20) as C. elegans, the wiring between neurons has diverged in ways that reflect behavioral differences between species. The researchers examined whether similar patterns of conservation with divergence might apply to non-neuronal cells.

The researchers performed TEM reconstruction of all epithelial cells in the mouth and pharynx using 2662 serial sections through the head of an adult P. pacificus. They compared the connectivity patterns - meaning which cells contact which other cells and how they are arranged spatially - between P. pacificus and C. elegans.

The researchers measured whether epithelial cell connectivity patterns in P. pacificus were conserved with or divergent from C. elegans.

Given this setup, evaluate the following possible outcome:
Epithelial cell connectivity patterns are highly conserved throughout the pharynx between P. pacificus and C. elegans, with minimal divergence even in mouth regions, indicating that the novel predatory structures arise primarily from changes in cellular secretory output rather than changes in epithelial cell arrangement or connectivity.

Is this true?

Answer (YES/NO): NO